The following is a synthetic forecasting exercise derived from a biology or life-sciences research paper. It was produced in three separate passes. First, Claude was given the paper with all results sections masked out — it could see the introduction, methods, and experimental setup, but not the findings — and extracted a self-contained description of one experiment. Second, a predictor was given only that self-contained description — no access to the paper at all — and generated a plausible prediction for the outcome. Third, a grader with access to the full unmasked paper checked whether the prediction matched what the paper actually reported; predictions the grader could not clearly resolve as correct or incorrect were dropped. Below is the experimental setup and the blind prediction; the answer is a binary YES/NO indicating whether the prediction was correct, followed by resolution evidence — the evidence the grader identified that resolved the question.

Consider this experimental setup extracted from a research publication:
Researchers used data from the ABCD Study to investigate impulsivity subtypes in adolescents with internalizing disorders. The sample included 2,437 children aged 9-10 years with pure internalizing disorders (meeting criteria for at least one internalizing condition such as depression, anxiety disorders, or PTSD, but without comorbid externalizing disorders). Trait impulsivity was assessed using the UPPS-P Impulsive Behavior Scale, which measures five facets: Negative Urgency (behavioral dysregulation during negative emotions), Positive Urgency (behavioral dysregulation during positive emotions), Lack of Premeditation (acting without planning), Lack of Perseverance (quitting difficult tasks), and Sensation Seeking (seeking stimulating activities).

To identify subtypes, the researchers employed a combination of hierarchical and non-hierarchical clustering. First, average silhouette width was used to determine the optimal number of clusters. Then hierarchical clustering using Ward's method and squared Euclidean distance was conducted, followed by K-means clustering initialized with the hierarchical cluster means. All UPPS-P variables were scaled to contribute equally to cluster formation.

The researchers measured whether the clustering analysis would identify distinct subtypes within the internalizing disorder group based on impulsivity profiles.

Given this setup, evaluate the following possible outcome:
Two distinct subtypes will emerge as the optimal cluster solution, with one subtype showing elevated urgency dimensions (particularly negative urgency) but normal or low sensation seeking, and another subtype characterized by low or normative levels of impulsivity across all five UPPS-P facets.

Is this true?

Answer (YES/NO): NO